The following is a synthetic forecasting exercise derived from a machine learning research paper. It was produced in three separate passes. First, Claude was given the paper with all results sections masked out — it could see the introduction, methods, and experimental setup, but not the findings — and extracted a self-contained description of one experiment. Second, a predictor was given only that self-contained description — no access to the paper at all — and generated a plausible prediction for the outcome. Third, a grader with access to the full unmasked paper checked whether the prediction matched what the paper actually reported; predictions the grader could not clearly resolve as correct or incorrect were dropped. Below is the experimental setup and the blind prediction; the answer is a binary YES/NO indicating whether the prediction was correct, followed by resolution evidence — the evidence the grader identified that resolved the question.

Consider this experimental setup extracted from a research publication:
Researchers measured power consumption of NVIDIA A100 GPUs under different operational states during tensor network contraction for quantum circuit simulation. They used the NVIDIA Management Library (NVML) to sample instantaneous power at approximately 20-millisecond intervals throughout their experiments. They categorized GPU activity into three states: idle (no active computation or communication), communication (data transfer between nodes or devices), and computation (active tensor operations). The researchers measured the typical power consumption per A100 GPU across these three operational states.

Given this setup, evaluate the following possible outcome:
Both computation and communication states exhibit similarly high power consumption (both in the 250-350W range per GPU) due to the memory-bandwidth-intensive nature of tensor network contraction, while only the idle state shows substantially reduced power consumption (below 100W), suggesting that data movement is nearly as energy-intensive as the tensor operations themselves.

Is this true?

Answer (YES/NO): NO